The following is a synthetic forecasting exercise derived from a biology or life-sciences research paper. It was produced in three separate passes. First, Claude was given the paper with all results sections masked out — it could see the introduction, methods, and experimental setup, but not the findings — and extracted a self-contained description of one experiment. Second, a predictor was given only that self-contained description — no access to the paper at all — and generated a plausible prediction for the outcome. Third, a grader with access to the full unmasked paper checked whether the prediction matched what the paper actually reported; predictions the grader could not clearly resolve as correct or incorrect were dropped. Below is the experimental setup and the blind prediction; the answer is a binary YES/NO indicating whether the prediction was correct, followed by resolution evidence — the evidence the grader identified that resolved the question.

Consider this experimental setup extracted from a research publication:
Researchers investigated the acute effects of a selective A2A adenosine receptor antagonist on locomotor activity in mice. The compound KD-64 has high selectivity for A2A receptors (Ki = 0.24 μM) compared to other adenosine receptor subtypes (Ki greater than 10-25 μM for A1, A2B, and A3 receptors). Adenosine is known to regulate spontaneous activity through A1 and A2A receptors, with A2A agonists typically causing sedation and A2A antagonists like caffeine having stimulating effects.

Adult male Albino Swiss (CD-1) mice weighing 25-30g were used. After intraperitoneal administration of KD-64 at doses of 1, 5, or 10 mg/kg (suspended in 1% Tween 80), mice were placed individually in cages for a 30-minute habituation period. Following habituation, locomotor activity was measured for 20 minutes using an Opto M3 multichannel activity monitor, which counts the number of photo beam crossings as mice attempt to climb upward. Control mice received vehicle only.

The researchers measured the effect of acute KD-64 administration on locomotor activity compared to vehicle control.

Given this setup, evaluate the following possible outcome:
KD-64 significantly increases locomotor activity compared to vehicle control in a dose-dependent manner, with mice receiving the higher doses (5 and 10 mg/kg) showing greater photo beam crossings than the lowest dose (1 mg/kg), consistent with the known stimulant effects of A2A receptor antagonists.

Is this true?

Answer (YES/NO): NO